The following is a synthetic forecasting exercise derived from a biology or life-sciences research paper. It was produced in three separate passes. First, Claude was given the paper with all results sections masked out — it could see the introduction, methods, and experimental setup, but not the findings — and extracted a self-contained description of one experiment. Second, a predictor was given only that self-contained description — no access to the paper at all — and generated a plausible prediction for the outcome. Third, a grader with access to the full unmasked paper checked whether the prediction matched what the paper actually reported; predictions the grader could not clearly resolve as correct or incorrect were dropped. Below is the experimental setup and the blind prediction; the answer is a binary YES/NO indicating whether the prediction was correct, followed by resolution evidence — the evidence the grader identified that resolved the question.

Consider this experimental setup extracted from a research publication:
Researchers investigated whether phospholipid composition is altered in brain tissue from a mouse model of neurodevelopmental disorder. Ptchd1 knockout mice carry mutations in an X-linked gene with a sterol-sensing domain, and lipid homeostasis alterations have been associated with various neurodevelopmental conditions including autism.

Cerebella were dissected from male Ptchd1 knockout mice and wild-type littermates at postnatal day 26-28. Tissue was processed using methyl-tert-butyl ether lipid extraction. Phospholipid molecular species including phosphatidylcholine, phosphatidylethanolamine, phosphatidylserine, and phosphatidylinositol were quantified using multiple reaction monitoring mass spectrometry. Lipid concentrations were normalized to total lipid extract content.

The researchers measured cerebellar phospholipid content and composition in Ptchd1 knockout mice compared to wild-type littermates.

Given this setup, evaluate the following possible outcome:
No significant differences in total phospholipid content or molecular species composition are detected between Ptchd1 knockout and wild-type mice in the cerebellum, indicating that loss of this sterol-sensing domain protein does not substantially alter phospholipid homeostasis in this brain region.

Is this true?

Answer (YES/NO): YES